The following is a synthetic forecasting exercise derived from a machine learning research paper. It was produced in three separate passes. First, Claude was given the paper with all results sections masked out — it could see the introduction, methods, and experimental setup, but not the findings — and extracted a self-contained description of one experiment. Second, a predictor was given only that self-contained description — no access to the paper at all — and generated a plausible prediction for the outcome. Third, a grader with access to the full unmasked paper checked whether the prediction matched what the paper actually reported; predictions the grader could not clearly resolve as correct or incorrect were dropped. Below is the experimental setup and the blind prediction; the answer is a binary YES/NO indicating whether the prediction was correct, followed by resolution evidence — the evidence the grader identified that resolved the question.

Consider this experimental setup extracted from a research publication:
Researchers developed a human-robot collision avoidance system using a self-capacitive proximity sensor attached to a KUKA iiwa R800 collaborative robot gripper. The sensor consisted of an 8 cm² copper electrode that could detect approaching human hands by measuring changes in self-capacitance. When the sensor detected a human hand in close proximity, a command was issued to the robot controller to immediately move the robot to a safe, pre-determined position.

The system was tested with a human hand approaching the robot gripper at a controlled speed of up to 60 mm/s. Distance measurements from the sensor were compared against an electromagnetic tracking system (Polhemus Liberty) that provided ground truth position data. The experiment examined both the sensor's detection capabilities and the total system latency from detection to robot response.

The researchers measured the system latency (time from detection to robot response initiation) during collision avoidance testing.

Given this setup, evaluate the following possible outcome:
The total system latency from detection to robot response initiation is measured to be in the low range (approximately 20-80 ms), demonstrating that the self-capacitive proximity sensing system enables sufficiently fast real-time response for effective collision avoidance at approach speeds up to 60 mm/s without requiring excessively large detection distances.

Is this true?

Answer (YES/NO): NO